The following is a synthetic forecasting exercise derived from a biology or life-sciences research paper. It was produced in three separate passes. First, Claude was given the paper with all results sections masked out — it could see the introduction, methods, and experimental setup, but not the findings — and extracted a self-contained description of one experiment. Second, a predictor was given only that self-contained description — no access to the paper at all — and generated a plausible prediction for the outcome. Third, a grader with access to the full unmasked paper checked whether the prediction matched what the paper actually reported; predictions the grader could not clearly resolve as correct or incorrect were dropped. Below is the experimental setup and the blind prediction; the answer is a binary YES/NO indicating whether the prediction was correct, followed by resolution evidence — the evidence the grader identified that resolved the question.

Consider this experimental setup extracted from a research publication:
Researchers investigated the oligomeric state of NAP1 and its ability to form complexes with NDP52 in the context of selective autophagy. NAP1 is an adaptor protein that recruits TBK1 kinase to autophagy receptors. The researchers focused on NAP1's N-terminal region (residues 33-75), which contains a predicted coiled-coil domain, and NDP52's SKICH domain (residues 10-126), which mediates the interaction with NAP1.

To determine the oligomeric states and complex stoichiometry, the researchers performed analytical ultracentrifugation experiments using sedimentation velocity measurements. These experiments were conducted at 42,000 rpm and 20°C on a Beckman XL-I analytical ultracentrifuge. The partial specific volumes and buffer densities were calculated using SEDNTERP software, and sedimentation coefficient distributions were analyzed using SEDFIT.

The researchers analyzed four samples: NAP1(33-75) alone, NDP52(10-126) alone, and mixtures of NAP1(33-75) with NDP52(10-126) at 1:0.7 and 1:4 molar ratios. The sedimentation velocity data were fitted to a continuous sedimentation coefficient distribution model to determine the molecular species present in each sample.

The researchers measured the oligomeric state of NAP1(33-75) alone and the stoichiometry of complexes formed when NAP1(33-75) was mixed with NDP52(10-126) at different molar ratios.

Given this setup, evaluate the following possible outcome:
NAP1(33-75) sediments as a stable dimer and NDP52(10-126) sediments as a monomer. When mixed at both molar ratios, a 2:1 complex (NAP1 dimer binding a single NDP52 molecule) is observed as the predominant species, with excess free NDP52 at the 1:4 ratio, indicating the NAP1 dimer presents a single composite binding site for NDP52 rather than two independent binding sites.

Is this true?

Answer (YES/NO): NO